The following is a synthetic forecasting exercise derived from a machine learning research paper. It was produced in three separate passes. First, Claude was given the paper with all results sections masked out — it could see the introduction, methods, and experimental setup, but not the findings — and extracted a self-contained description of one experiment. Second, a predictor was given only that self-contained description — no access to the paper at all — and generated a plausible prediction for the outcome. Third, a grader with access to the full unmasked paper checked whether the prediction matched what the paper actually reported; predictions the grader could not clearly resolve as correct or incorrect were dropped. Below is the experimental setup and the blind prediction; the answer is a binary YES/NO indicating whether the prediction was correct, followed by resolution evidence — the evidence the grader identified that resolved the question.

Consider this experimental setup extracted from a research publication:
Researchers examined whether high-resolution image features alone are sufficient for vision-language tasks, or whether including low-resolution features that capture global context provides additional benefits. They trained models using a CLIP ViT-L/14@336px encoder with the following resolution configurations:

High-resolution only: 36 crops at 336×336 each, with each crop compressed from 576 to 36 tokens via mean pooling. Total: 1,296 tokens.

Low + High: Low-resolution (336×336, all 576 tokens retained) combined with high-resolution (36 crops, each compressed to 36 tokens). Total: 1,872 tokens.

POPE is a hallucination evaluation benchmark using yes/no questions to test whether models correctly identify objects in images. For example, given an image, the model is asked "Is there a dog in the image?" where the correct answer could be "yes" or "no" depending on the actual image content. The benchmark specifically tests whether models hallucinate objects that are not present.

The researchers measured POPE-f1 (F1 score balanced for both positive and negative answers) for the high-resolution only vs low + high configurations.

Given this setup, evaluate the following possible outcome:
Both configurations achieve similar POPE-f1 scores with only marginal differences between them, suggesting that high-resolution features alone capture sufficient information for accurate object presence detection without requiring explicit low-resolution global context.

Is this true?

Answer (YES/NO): NO